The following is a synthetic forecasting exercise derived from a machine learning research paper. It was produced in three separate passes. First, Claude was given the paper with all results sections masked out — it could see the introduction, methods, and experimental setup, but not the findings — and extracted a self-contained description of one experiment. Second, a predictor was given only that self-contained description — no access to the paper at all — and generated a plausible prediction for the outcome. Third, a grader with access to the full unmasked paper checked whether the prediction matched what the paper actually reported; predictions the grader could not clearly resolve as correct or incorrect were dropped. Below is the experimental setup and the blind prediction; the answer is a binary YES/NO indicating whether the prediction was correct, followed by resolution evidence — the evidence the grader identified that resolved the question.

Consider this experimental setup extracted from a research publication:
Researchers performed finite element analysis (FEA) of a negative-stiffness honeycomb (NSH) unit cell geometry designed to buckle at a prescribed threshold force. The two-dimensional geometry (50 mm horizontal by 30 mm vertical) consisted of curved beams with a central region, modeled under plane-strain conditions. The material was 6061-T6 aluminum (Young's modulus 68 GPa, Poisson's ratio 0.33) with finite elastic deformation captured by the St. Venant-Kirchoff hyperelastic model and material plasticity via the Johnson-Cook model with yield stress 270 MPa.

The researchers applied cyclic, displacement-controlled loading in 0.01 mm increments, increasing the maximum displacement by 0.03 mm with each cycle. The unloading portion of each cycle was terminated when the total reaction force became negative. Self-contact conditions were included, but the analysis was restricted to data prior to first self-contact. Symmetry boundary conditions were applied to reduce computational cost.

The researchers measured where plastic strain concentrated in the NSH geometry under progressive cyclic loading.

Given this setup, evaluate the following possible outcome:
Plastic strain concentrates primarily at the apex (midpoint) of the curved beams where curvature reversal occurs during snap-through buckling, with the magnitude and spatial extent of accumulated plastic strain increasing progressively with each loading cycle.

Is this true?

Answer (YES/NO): NO